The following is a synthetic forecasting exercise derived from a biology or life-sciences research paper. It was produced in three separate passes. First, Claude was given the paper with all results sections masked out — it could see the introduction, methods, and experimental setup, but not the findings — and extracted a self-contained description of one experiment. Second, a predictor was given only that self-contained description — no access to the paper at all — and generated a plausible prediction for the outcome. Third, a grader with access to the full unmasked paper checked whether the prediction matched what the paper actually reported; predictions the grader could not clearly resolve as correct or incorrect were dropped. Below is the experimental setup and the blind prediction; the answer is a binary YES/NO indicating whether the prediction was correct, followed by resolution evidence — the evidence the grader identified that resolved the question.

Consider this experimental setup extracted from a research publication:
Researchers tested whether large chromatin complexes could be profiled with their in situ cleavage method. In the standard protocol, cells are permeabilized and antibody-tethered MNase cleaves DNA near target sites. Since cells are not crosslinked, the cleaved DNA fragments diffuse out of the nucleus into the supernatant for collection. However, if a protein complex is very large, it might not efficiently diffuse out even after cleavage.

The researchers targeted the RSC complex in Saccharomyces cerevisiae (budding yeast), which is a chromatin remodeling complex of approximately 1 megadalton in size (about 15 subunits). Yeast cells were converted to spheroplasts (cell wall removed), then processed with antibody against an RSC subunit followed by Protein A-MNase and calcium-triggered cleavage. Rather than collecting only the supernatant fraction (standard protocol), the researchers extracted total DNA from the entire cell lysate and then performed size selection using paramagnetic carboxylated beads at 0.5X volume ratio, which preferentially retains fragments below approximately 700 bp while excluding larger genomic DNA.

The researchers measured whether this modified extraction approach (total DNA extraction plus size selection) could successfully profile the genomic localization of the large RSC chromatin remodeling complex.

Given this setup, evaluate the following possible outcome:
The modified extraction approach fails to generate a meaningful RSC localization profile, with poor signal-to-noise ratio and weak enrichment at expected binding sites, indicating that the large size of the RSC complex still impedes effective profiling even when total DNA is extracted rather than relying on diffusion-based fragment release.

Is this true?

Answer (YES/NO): NO